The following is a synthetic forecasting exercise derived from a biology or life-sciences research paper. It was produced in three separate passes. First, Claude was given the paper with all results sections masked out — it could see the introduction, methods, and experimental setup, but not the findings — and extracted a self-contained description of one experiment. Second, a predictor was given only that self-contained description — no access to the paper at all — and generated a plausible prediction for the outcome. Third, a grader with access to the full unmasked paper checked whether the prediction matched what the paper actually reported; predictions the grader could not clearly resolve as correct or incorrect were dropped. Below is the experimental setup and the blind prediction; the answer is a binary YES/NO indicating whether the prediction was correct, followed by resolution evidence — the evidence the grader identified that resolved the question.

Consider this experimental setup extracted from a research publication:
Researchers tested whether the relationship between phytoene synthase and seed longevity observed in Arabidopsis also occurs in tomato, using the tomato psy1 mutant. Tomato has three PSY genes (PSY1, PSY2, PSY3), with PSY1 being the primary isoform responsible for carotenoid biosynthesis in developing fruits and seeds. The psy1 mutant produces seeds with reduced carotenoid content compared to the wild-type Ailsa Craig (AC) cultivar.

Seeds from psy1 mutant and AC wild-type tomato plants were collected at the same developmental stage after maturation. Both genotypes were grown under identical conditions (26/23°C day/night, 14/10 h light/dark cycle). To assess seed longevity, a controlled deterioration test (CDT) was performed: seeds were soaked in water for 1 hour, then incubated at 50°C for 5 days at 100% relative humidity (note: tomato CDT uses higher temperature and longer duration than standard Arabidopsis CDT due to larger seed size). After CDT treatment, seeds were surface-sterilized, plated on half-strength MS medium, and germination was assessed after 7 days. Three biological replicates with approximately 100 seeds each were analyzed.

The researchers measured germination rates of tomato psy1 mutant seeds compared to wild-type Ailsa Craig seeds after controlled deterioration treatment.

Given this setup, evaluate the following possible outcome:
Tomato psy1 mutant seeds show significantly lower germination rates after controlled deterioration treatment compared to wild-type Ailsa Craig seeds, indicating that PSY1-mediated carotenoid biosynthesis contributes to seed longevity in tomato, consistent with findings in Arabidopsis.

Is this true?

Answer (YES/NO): YES